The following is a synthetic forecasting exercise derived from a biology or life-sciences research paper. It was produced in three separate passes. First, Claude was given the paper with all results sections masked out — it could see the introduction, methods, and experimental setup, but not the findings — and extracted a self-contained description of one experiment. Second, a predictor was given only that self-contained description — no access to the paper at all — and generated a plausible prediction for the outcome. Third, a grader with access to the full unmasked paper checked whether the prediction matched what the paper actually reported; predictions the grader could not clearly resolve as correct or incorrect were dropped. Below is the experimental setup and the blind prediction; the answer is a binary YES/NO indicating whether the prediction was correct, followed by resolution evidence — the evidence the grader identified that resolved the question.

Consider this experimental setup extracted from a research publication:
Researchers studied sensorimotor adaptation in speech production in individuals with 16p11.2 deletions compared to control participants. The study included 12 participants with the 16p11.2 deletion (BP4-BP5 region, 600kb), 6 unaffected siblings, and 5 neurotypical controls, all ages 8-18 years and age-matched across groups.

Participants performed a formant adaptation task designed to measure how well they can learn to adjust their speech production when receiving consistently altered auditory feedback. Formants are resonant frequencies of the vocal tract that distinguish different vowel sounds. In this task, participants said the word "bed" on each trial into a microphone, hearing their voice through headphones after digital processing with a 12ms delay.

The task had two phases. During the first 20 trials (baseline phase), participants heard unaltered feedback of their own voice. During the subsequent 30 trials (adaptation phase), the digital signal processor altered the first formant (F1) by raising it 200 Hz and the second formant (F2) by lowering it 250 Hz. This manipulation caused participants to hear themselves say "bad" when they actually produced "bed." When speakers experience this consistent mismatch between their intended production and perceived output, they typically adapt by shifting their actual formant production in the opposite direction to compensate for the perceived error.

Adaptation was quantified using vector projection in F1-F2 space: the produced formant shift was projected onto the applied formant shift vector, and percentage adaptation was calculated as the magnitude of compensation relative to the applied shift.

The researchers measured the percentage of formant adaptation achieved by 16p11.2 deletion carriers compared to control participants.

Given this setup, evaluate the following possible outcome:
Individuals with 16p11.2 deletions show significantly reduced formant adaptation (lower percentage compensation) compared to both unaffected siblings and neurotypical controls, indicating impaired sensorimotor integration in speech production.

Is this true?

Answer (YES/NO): YES